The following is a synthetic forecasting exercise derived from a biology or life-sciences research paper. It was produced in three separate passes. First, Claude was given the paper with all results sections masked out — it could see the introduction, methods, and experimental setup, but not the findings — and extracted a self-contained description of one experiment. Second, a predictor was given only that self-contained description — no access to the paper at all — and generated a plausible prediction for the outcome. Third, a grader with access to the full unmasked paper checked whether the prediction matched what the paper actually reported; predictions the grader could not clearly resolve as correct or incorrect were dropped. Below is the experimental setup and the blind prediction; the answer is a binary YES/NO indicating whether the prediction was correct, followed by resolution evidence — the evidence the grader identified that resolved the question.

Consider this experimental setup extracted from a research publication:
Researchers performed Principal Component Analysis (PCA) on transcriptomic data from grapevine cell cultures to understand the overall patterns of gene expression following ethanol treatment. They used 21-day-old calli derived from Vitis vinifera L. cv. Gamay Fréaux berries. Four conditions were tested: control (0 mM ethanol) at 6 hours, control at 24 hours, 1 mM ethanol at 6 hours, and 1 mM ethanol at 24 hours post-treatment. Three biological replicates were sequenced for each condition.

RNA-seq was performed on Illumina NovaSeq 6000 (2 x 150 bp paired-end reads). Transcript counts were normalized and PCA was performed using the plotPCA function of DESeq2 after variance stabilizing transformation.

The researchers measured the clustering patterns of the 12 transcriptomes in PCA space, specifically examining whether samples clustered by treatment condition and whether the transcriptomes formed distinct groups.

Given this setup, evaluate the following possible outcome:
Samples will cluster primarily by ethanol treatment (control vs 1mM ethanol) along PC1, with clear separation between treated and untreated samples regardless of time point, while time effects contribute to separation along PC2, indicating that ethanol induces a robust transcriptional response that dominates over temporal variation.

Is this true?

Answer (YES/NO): NO